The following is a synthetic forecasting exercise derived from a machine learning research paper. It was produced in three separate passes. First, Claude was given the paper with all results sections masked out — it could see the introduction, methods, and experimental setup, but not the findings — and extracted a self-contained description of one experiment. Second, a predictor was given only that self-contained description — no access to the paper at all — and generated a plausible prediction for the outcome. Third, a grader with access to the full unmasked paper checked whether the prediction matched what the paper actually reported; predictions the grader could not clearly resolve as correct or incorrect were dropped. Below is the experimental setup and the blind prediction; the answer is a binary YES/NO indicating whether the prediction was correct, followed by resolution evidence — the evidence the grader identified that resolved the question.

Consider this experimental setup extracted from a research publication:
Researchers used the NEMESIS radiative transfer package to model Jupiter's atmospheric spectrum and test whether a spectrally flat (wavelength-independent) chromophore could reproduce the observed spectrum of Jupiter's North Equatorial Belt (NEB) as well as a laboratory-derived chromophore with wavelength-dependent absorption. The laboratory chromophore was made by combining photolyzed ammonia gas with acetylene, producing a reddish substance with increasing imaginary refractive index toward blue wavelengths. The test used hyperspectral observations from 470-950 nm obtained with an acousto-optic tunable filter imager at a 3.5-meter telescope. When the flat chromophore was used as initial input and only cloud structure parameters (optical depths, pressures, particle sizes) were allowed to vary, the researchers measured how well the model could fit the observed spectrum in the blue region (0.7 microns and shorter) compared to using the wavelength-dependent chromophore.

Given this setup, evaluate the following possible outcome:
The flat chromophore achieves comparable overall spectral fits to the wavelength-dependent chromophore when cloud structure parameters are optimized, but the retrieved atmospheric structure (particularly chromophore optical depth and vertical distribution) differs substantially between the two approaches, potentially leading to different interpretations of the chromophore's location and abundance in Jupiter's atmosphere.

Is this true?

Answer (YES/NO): NO